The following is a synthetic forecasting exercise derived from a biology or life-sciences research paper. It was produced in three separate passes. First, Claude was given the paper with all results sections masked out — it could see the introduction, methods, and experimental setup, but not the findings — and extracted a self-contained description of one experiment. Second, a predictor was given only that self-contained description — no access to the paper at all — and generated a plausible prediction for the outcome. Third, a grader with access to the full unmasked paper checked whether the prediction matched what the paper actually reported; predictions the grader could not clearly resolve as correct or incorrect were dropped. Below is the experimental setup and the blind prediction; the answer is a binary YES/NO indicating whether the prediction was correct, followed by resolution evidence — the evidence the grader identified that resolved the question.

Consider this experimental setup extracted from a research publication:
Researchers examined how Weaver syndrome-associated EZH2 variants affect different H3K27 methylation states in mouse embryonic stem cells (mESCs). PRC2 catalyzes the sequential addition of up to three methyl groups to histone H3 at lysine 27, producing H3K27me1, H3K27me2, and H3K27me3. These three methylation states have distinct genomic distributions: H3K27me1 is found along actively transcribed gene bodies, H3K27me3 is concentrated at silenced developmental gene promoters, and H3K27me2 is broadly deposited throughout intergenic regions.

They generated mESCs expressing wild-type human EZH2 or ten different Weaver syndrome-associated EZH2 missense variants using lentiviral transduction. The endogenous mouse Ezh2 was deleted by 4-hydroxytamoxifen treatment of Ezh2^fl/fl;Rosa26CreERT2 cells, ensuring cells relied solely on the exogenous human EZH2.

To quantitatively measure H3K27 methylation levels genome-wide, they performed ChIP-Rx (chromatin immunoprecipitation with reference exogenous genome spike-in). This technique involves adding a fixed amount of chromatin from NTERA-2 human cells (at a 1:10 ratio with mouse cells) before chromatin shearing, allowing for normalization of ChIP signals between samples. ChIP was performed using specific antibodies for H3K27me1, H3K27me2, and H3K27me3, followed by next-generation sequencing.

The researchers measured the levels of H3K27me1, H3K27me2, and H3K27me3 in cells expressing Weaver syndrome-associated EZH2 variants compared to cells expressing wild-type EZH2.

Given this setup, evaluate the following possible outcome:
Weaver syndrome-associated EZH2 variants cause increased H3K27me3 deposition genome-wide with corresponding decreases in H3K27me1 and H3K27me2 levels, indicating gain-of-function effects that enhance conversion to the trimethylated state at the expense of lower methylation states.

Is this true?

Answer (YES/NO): NO